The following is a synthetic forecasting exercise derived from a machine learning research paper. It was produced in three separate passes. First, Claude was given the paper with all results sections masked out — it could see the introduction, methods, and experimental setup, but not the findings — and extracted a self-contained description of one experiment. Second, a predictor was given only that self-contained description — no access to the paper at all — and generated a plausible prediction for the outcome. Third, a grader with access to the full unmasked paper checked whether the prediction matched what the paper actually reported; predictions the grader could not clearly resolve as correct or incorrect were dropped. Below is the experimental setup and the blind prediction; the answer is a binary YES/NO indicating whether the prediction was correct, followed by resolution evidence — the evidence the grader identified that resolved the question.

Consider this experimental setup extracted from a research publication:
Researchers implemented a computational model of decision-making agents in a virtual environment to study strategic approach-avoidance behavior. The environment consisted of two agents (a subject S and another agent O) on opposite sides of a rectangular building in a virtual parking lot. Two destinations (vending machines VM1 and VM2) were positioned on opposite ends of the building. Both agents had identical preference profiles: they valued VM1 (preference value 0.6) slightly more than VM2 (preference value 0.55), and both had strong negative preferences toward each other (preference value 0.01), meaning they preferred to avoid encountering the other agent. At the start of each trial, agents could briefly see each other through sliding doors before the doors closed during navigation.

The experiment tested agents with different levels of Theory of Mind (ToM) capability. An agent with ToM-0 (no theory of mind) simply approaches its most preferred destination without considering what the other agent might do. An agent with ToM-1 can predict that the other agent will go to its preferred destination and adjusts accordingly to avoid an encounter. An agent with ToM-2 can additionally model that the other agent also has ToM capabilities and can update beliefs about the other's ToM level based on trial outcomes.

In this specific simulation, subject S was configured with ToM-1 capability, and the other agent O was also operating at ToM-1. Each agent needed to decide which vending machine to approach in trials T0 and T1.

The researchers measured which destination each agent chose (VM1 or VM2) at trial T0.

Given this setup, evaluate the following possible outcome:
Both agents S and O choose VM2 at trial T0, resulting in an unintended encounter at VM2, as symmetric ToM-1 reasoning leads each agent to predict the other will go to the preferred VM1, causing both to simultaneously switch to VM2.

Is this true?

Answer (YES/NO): YES